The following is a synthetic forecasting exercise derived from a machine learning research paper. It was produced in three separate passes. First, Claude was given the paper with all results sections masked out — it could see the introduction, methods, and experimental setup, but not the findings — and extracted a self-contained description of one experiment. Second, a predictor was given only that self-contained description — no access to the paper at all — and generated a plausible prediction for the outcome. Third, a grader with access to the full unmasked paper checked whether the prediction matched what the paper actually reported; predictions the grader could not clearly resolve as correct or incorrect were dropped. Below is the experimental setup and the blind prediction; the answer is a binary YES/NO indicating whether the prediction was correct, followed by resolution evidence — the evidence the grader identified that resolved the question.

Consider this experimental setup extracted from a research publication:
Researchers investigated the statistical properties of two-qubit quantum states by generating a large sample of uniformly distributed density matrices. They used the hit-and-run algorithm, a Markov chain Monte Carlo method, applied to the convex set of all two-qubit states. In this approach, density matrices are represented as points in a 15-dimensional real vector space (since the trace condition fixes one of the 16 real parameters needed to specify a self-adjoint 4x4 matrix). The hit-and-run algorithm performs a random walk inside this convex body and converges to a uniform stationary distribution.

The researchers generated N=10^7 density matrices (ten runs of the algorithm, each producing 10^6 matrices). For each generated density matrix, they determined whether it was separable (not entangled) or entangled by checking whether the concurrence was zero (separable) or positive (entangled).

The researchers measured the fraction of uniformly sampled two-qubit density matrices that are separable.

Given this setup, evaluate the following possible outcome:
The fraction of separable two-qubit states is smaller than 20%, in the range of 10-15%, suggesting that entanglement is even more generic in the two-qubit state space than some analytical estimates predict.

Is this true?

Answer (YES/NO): NO